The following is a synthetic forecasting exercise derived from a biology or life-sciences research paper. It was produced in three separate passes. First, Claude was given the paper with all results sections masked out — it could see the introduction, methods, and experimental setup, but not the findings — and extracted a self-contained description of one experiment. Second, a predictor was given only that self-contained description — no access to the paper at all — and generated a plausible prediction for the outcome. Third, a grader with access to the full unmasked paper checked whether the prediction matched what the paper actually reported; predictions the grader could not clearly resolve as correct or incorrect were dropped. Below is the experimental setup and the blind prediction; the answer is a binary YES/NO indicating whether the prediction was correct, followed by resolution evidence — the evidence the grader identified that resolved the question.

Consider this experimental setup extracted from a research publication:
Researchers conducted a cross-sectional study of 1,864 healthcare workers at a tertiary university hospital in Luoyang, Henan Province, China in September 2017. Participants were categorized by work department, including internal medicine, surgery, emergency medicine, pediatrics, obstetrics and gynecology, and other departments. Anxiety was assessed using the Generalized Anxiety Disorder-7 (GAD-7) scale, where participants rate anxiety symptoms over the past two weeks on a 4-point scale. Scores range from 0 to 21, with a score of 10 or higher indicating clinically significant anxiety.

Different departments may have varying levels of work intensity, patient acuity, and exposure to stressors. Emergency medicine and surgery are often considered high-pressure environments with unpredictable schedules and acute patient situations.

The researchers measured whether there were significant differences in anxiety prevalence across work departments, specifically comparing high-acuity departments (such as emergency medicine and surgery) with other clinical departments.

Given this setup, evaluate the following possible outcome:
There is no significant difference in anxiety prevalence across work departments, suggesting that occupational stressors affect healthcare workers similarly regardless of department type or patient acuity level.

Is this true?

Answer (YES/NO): NO